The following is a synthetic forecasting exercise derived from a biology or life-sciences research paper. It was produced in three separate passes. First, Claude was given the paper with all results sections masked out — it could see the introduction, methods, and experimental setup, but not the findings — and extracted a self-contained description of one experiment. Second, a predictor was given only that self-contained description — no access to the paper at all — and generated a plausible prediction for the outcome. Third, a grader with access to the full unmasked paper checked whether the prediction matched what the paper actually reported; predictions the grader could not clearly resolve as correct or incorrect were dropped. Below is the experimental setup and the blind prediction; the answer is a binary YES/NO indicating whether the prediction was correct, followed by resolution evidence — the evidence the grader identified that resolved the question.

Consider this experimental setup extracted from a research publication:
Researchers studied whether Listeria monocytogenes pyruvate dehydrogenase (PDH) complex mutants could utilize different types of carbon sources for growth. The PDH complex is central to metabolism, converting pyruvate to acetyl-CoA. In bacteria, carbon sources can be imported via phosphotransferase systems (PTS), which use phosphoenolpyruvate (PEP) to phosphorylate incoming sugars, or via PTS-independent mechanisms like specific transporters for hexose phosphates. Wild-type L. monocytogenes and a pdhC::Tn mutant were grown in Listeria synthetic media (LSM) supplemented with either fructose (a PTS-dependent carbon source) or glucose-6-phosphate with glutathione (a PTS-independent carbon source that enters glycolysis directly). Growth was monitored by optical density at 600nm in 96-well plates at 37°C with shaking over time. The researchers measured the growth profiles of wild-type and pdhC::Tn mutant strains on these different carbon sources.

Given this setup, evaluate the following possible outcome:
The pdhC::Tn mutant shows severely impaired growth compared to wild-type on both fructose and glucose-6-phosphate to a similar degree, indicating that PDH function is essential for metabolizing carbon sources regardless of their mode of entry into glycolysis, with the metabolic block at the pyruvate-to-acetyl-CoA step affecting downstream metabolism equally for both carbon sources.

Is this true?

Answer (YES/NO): NO